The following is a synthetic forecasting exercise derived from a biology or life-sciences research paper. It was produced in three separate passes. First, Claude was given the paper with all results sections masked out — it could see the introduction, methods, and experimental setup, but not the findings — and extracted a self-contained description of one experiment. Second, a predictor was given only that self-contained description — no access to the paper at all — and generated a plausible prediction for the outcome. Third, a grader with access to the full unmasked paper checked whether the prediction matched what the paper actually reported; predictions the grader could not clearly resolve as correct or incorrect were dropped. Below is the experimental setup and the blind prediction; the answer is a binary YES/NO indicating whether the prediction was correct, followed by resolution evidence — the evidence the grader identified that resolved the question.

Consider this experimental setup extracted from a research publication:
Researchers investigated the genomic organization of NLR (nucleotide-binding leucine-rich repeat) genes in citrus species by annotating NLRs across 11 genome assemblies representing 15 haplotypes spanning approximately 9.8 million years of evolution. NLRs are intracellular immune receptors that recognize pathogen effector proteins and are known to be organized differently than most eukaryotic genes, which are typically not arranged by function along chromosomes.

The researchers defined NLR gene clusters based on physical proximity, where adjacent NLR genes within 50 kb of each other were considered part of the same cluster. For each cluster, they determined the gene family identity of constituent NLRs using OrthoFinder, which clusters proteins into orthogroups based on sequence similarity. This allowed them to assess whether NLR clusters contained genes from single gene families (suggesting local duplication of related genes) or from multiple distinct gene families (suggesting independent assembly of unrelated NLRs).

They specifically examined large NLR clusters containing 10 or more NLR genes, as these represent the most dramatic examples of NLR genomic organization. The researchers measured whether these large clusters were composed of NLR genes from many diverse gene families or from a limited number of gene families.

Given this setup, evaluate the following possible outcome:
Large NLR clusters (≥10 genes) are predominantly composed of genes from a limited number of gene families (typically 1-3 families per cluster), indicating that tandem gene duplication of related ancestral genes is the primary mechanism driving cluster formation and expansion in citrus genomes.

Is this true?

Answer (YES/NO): YES